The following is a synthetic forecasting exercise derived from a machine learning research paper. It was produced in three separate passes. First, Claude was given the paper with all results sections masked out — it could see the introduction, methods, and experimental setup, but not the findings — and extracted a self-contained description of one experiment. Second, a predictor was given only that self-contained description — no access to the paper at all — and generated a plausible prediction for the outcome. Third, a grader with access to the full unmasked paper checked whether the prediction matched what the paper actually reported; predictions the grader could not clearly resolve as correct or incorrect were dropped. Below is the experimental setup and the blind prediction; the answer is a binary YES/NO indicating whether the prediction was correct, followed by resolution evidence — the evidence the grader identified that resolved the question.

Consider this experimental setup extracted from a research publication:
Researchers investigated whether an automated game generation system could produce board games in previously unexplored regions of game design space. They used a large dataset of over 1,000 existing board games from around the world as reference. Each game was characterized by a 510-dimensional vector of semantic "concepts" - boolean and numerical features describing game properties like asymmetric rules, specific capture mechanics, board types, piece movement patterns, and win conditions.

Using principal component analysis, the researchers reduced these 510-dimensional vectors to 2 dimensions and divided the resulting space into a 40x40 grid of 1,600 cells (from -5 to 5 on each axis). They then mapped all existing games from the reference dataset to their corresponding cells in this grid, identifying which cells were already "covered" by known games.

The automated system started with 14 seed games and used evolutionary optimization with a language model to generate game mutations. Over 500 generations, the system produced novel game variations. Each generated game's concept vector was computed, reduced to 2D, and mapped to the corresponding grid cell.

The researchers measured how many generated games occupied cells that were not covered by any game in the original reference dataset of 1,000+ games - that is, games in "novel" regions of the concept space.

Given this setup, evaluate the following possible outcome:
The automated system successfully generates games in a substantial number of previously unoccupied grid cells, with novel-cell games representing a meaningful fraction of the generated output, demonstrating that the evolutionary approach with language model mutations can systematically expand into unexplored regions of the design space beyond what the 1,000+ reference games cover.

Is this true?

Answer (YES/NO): YES